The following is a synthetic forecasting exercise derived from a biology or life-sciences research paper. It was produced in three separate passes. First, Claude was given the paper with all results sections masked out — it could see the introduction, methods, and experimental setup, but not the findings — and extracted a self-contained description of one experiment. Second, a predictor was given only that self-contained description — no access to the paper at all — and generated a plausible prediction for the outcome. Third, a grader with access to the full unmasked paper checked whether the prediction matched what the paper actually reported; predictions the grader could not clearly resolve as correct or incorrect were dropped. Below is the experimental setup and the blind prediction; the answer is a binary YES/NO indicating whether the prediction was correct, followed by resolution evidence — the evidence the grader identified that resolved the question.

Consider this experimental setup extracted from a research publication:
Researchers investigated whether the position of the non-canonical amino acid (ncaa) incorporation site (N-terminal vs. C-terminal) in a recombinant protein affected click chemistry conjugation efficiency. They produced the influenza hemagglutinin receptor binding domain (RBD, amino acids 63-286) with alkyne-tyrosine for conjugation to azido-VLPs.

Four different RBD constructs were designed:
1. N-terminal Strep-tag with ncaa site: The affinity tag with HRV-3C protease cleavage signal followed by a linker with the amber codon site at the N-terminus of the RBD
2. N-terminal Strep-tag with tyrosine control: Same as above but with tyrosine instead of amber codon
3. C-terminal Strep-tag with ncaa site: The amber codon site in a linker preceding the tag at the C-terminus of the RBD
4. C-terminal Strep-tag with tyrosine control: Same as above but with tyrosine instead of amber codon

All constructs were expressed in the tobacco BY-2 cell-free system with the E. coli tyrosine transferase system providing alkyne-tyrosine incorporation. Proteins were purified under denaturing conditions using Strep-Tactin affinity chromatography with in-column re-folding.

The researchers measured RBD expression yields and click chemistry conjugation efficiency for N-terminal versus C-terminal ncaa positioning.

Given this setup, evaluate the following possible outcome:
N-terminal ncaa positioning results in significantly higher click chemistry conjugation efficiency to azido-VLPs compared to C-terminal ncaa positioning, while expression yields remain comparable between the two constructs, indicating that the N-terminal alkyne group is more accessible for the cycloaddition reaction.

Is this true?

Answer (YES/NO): NO